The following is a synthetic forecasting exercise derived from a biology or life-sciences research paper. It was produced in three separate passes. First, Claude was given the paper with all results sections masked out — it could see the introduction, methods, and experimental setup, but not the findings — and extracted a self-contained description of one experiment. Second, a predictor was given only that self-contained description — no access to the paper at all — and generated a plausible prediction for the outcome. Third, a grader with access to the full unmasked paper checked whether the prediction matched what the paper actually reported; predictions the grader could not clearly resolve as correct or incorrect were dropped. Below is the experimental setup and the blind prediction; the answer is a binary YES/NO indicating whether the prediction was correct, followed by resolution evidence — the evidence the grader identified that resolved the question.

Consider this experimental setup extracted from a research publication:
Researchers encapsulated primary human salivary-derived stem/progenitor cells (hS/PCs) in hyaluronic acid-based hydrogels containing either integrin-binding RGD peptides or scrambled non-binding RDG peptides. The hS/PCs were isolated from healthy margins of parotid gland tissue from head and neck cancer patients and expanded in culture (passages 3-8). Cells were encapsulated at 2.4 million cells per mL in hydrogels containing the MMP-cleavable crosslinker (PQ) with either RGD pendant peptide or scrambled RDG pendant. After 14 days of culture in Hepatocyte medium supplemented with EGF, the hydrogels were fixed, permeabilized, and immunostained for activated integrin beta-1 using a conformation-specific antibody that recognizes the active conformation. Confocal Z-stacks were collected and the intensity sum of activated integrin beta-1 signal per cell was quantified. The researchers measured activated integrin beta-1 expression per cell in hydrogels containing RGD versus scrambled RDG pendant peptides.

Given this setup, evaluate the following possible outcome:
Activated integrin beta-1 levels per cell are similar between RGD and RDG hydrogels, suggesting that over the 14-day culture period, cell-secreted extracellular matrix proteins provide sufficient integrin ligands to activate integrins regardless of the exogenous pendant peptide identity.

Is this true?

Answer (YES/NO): NO